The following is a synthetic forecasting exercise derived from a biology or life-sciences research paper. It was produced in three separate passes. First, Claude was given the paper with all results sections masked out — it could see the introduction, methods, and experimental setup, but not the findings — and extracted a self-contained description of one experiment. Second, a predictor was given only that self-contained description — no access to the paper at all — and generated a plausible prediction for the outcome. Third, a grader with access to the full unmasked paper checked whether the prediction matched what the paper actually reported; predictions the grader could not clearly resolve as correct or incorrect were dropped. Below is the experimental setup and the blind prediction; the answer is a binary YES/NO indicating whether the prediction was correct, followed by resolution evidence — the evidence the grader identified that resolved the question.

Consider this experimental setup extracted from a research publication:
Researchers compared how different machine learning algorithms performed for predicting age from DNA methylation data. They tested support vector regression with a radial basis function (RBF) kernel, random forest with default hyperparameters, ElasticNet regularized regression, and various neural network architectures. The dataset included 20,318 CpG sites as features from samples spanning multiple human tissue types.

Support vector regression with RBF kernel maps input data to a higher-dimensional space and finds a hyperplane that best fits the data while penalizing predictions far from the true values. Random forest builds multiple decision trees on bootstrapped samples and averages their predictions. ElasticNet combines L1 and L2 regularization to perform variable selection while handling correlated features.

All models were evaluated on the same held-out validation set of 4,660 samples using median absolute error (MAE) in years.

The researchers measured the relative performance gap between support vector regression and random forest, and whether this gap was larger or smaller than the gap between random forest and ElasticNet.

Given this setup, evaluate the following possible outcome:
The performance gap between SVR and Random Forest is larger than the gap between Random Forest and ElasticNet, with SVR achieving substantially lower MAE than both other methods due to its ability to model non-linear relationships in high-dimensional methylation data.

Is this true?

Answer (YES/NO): NO